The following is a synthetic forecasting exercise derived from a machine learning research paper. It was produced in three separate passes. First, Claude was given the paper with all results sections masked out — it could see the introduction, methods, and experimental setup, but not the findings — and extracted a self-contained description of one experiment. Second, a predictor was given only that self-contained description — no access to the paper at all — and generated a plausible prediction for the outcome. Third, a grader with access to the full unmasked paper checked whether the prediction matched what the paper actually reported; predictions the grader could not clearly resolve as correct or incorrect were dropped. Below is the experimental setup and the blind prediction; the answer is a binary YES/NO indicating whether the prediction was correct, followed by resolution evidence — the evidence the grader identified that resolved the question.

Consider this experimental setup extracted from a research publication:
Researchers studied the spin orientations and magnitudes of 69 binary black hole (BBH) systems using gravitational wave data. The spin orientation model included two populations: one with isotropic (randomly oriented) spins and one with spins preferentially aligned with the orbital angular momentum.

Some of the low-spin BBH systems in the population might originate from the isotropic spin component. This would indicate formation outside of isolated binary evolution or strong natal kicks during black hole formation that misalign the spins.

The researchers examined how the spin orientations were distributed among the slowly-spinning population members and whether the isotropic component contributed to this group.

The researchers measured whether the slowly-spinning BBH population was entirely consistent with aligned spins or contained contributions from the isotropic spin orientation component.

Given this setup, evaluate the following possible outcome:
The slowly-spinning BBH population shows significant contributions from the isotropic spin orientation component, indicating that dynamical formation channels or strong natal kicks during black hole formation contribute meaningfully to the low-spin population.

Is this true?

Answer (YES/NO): YES